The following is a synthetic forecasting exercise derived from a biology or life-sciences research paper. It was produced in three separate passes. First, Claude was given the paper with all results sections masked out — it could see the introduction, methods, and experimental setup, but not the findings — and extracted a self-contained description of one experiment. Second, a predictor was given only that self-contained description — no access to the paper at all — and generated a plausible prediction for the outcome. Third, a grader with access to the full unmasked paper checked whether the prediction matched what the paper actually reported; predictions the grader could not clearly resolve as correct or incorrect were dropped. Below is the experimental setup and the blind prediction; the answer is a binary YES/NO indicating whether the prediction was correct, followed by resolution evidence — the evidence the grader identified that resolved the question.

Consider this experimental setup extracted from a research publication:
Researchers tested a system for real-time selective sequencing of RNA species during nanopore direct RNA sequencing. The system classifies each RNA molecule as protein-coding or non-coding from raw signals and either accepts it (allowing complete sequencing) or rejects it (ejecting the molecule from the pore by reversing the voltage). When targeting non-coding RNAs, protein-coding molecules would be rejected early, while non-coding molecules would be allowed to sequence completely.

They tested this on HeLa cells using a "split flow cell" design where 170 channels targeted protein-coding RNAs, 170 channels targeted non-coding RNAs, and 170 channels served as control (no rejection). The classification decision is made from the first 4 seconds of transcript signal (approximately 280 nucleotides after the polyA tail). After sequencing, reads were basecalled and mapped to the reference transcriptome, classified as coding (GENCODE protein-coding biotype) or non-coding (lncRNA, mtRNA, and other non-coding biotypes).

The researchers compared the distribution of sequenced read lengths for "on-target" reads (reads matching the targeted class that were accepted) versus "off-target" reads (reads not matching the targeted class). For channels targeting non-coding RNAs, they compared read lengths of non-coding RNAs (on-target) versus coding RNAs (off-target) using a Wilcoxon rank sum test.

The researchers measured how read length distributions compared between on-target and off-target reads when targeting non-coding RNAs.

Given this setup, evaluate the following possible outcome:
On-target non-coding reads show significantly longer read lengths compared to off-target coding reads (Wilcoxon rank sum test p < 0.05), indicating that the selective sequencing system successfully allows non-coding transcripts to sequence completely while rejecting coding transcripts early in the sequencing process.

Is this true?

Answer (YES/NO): YES